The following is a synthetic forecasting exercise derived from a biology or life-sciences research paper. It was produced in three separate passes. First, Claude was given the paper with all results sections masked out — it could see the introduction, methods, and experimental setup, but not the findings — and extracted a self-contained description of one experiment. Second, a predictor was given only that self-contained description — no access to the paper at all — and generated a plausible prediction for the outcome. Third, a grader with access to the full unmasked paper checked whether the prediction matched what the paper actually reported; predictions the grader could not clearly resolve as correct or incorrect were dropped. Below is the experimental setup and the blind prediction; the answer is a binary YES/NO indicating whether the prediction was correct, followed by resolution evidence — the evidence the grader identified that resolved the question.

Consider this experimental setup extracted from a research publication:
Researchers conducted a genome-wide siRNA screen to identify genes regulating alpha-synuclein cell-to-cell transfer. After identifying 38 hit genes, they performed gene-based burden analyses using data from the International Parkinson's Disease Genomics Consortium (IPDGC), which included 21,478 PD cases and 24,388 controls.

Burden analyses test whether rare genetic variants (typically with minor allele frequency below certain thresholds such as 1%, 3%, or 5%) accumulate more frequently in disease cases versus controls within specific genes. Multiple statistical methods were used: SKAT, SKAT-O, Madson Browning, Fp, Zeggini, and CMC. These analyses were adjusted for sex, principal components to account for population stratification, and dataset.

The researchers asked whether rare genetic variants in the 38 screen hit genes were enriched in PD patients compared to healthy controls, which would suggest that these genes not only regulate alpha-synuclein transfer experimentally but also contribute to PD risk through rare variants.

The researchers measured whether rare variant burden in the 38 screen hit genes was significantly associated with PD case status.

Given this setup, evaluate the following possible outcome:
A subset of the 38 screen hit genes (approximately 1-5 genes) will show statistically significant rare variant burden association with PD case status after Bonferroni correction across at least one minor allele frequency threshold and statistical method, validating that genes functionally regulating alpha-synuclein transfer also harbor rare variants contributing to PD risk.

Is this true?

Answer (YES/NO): NO